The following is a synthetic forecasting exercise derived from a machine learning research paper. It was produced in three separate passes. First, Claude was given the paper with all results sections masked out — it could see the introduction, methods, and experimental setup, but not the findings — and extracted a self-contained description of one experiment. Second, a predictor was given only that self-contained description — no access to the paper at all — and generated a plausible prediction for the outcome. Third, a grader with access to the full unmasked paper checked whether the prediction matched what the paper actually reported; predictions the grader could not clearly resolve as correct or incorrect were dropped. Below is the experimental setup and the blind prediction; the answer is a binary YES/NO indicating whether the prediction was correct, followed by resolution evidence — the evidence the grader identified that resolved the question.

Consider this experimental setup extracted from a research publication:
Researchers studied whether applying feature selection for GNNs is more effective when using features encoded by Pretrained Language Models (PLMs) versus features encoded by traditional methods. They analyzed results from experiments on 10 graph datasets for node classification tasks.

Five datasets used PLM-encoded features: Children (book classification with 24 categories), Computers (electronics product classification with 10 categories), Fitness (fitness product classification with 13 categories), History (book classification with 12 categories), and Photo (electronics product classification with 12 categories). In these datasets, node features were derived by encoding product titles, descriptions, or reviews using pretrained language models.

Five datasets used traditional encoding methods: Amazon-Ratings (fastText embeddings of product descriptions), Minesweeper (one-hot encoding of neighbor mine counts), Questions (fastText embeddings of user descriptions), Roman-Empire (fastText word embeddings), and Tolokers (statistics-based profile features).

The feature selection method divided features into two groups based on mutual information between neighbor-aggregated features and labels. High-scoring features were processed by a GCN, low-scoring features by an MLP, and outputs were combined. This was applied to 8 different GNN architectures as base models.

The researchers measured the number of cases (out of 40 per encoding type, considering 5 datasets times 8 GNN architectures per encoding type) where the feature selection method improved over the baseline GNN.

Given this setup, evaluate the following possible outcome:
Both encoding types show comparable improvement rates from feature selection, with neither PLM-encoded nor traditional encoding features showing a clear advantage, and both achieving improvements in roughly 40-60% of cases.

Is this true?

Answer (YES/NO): NO